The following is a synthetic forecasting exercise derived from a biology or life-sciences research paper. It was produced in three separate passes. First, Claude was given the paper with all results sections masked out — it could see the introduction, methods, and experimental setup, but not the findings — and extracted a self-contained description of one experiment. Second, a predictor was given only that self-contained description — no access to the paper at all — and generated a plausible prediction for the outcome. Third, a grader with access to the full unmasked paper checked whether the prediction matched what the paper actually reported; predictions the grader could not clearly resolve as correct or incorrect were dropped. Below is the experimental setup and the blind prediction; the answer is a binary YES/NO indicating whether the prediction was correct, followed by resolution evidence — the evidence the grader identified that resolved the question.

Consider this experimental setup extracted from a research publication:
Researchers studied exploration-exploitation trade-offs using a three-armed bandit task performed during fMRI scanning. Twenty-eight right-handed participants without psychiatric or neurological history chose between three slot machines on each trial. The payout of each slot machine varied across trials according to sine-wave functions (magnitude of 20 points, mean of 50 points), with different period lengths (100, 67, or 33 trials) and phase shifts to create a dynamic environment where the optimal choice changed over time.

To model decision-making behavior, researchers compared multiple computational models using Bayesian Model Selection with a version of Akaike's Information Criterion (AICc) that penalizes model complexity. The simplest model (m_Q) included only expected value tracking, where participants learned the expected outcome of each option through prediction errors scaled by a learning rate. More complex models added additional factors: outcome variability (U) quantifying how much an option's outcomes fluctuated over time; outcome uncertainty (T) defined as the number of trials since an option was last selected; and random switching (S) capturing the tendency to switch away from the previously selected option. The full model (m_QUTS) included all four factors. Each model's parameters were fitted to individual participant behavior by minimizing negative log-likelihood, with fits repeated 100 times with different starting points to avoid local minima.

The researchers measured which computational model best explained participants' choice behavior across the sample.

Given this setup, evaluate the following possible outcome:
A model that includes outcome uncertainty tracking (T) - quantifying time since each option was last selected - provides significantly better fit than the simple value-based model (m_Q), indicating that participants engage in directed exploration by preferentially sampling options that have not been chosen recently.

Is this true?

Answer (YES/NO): YES